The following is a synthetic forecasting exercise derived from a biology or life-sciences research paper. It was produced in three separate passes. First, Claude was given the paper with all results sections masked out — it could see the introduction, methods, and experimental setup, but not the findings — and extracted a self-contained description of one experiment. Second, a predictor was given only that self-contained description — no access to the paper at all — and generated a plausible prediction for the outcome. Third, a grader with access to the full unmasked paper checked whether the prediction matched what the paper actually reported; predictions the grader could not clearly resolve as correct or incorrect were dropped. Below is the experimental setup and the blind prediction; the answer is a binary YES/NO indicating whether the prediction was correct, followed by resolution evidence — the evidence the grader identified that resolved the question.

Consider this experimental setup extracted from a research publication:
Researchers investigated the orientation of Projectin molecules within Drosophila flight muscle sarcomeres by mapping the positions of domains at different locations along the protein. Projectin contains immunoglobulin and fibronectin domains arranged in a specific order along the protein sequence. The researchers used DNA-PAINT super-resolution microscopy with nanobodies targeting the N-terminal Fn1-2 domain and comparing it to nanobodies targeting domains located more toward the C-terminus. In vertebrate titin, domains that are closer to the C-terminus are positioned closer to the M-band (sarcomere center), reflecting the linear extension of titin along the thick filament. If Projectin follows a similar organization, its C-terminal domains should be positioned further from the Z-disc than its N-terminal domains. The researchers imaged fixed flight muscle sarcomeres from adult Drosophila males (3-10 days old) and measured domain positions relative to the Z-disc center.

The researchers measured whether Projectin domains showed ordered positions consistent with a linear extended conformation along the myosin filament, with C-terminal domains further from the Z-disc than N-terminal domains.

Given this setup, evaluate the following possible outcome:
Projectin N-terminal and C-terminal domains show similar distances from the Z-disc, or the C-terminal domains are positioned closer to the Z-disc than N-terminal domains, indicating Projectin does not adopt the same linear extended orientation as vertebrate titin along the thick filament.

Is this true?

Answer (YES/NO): NO